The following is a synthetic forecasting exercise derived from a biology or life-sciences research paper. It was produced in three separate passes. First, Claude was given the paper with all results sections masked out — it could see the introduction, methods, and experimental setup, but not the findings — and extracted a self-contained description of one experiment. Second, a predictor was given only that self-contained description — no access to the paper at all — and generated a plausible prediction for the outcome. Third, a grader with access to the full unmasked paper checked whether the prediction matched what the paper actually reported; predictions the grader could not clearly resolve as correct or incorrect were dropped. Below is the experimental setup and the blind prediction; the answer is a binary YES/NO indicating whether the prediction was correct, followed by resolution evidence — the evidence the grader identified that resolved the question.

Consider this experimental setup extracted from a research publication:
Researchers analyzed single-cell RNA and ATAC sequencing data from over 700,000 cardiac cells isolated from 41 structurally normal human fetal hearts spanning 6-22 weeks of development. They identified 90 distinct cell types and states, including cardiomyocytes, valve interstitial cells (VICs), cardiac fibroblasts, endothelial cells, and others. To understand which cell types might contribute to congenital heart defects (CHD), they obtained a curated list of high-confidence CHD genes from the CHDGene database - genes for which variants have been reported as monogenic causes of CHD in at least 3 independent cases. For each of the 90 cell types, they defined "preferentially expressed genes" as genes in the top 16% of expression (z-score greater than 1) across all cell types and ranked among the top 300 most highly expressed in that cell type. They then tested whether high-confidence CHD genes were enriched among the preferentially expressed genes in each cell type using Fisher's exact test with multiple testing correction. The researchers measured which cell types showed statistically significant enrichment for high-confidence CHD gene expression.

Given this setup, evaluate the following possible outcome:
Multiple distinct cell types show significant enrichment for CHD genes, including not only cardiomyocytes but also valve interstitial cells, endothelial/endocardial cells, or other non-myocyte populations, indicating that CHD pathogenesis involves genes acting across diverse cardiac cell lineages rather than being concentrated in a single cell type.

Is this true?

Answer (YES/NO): YES